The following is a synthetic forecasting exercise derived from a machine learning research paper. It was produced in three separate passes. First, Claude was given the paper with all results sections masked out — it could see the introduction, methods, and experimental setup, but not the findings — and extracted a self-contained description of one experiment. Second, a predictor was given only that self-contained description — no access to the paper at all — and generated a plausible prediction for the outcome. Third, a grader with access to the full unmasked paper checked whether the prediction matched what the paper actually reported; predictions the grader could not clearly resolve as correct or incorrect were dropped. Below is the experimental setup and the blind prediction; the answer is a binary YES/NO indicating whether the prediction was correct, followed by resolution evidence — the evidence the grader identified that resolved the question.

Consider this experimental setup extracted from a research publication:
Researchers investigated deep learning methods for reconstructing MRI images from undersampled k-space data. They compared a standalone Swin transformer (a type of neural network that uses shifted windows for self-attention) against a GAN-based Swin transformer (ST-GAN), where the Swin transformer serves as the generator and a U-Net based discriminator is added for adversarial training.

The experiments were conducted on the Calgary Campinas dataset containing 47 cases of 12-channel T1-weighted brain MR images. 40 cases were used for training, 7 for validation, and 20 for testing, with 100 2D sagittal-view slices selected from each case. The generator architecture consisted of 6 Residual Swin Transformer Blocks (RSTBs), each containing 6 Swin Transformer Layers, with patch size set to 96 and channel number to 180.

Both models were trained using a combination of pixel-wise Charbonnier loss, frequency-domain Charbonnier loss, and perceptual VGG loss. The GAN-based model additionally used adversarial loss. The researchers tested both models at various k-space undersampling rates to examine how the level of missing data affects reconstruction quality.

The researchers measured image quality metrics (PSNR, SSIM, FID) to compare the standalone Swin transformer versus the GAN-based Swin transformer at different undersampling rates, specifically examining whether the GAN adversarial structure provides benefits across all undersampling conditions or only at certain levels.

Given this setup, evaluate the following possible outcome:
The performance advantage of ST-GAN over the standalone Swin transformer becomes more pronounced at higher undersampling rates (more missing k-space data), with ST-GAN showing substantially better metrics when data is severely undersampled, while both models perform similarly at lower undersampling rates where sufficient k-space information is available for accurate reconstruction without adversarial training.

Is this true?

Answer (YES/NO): NO